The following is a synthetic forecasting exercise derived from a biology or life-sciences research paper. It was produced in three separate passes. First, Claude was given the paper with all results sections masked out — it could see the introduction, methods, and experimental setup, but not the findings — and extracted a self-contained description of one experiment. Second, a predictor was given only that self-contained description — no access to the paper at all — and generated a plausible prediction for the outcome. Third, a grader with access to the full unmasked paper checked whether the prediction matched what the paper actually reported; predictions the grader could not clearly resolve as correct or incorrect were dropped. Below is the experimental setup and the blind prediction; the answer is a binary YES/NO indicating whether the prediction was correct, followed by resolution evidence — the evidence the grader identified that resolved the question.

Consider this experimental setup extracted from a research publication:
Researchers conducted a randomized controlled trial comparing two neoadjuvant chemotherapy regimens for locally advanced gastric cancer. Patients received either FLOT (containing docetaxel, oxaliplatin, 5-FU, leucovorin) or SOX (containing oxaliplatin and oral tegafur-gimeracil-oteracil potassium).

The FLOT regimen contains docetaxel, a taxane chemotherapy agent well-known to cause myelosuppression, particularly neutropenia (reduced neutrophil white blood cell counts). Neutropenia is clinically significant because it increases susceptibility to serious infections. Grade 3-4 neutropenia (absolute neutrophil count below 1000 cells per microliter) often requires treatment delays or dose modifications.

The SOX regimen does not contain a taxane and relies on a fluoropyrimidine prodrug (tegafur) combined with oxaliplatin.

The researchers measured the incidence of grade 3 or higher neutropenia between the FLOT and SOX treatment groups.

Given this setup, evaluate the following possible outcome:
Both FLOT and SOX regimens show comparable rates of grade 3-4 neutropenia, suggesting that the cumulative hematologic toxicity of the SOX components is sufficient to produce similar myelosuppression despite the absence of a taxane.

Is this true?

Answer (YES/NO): YES